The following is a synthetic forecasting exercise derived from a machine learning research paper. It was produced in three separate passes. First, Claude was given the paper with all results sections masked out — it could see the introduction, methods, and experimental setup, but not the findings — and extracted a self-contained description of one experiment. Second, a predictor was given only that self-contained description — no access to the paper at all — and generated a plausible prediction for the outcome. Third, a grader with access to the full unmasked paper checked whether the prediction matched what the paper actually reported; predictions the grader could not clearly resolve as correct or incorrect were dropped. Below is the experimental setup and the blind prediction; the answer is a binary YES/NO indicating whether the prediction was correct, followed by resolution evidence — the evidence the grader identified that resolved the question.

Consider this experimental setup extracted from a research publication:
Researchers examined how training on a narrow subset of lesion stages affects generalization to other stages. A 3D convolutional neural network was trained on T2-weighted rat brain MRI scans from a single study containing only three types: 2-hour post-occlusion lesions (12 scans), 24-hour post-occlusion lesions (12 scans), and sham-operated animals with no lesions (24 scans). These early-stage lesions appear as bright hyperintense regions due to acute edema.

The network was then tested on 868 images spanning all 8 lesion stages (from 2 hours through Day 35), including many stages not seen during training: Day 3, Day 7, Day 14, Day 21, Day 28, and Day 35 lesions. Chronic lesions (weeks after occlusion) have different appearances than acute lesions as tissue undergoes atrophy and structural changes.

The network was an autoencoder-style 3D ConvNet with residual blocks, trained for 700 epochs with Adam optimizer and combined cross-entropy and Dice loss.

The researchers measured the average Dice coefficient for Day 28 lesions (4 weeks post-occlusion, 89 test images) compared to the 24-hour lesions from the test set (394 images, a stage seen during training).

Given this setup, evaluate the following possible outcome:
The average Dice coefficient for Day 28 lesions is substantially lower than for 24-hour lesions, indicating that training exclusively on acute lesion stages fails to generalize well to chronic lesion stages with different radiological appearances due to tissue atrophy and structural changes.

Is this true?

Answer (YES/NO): YES